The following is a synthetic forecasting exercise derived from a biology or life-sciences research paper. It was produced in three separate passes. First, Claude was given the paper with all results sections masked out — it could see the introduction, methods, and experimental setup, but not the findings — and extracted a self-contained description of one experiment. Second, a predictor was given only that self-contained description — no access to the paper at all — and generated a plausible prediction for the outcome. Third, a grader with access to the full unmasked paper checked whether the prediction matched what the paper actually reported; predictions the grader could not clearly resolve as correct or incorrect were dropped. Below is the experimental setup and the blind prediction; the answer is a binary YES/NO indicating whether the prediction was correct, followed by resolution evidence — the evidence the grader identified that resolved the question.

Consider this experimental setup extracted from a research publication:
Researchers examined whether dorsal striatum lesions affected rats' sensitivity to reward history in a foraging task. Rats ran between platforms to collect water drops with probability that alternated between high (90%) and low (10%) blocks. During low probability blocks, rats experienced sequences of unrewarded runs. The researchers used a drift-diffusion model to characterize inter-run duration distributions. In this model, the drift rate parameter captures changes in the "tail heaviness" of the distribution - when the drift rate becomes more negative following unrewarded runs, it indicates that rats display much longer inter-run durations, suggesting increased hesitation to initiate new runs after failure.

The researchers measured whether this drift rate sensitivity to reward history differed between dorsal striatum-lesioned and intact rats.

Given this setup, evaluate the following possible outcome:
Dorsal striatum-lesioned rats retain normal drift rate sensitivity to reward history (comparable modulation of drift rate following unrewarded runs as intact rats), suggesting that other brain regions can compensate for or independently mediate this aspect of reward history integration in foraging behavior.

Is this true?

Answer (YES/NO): YES